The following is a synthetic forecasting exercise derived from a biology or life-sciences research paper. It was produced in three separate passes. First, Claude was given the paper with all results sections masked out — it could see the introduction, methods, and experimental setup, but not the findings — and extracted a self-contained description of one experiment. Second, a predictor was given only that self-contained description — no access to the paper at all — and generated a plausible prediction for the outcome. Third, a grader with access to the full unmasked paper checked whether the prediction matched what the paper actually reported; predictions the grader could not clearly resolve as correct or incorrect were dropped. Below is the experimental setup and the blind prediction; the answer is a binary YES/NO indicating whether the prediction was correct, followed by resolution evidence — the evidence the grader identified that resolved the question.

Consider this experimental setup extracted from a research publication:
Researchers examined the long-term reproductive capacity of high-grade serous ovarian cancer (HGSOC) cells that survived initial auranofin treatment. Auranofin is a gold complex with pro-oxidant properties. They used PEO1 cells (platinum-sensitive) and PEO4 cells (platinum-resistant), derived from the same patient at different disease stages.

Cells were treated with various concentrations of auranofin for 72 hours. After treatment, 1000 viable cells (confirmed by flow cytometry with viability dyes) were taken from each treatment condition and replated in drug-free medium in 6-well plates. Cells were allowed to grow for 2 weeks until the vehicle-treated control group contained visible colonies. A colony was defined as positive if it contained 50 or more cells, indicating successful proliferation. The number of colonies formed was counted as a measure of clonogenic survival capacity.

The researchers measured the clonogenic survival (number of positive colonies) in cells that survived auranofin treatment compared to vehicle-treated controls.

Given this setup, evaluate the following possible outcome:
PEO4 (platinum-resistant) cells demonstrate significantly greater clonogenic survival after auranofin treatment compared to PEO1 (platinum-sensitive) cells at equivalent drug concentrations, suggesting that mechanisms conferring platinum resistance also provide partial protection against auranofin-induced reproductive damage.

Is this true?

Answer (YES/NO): YES